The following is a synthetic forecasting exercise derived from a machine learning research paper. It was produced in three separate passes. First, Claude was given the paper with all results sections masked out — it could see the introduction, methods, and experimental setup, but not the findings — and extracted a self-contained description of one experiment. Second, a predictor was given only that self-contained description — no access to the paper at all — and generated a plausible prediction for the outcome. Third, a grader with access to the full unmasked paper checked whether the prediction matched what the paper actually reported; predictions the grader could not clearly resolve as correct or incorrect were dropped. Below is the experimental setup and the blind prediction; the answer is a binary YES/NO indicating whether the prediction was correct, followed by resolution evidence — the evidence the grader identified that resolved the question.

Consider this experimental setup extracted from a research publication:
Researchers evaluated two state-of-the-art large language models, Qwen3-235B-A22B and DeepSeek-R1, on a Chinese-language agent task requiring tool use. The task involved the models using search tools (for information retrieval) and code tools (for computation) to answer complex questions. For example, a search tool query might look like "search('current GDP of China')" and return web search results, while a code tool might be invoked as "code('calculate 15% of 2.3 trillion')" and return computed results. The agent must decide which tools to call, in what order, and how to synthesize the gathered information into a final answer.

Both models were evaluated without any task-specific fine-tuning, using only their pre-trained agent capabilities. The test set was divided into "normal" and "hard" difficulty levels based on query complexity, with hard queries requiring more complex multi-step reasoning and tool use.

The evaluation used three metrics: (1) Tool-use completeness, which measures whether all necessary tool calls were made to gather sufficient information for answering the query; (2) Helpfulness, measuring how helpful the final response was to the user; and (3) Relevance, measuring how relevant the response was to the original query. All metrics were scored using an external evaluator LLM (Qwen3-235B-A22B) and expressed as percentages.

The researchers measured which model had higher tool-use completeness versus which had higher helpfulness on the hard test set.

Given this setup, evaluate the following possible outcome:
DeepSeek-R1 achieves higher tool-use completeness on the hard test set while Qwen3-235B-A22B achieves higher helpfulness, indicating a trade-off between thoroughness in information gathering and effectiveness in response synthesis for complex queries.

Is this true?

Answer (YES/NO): NO